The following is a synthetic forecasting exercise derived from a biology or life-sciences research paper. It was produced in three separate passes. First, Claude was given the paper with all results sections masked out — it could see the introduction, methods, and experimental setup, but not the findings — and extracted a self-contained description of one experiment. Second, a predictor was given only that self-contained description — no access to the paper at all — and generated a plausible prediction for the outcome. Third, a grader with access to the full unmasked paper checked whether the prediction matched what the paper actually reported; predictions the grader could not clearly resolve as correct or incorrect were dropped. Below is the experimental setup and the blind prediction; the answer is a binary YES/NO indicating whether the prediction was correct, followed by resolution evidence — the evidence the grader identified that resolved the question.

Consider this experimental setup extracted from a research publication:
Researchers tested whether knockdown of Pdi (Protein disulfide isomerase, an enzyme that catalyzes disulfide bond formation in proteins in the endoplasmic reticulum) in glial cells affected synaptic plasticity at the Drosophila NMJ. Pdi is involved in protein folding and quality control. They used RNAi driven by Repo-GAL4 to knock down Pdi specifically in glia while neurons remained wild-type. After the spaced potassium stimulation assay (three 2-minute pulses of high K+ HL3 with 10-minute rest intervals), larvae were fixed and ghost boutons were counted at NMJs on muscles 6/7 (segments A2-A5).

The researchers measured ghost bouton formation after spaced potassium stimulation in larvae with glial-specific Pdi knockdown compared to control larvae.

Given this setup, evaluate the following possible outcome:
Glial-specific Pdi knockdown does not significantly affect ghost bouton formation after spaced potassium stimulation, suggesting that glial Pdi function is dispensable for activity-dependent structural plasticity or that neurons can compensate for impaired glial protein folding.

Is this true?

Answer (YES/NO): NO